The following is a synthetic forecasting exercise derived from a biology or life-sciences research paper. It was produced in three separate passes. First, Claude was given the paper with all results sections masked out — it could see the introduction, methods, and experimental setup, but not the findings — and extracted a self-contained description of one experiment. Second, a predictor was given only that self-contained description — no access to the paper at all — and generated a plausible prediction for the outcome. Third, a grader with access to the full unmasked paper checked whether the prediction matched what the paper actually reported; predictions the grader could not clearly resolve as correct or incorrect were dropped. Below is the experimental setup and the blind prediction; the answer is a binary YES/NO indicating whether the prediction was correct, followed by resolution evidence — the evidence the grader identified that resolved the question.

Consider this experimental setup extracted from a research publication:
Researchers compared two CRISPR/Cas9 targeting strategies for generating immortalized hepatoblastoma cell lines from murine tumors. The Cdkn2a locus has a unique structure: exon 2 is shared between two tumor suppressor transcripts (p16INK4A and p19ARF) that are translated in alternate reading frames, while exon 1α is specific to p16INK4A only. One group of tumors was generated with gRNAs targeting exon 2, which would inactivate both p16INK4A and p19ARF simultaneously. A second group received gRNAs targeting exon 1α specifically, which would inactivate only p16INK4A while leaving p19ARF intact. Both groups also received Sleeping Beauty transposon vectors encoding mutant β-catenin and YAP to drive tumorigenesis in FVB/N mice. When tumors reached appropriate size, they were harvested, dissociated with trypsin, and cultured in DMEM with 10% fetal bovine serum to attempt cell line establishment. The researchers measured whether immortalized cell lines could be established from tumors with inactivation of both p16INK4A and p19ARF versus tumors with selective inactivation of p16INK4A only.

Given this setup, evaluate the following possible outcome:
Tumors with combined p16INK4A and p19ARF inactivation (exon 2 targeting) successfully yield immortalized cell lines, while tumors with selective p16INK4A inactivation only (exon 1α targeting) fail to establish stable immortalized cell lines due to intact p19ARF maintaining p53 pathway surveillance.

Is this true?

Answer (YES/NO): NO